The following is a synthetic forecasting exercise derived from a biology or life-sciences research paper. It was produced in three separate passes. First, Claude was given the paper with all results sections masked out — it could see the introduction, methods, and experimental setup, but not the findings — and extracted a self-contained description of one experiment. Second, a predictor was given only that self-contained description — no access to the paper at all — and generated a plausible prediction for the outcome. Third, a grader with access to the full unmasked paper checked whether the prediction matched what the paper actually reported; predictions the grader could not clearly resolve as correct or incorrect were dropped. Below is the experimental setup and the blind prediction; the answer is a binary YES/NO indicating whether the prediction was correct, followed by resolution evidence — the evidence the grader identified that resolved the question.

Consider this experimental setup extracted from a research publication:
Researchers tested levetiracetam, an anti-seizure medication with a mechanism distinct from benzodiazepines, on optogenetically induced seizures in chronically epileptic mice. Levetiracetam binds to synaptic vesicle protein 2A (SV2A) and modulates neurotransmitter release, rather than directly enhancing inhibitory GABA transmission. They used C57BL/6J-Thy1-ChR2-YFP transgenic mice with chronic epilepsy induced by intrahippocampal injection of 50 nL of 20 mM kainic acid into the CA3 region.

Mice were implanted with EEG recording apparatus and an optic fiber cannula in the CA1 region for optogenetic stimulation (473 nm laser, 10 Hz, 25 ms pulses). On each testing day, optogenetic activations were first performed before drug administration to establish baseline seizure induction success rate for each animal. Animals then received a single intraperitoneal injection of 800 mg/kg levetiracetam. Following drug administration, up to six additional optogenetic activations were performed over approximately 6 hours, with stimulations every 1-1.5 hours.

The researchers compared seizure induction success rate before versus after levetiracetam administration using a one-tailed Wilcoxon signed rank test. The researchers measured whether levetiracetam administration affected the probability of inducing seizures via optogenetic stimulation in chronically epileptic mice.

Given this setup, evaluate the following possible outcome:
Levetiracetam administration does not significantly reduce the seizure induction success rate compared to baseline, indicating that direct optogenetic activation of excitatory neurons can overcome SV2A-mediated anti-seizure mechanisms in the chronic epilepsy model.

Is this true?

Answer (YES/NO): NO